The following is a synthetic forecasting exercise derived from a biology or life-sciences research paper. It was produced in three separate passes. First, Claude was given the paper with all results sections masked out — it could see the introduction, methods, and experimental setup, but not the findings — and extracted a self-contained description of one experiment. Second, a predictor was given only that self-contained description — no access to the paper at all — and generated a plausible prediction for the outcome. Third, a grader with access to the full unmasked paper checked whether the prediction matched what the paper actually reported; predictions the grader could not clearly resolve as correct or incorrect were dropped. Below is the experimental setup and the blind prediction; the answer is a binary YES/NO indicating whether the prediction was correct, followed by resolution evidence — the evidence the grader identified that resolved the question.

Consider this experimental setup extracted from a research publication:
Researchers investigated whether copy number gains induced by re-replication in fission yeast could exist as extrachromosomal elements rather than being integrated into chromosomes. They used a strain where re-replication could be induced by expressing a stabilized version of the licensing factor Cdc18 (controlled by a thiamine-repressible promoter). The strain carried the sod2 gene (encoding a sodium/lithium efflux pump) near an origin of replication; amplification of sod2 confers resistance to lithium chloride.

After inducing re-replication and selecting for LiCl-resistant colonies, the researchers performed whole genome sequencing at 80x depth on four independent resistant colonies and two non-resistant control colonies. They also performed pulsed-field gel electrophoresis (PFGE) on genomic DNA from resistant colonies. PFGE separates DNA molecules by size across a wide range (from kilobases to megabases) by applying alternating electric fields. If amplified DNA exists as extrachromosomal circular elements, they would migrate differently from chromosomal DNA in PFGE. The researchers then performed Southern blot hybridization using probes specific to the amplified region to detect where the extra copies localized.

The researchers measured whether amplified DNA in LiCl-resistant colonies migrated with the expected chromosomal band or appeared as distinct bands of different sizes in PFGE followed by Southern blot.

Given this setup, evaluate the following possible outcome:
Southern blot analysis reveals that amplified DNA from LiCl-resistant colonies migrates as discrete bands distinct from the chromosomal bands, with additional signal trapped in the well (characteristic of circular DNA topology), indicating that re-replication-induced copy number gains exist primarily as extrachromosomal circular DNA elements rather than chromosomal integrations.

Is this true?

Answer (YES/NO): NO